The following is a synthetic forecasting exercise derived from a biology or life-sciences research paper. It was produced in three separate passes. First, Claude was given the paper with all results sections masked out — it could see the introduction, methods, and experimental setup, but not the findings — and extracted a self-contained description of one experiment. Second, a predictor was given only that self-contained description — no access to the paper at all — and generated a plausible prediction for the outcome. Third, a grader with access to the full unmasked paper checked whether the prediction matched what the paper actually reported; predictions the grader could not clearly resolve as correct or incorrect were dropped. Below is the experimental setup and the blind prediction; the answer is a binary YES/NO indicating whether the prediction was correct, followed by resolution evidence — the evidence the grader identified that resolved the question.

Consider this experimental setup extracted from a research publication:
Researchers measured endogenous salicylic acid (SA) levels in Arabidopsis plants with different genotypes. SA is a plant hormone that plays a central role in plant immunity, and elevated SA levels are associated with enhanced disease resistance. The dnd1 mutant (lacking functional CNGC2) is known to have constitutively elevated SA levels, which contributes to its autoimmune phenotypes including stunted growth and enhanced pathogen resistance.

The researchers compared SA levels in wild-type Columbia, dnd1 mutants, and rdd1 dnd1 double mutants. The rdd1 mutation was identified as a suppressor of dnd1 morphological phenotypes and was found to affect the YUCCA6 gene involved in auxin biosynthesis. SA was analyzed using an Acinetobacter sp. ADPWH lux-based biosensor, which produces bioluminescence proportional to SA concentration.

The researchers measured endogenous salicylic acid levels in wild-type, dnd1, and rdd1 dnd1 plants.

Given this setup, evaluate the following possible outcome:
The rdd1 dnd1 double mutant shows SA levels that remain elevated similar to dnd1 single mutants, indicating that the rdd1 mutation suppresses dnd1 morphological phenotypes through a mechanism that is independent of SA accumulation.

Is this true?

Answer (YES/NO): NO